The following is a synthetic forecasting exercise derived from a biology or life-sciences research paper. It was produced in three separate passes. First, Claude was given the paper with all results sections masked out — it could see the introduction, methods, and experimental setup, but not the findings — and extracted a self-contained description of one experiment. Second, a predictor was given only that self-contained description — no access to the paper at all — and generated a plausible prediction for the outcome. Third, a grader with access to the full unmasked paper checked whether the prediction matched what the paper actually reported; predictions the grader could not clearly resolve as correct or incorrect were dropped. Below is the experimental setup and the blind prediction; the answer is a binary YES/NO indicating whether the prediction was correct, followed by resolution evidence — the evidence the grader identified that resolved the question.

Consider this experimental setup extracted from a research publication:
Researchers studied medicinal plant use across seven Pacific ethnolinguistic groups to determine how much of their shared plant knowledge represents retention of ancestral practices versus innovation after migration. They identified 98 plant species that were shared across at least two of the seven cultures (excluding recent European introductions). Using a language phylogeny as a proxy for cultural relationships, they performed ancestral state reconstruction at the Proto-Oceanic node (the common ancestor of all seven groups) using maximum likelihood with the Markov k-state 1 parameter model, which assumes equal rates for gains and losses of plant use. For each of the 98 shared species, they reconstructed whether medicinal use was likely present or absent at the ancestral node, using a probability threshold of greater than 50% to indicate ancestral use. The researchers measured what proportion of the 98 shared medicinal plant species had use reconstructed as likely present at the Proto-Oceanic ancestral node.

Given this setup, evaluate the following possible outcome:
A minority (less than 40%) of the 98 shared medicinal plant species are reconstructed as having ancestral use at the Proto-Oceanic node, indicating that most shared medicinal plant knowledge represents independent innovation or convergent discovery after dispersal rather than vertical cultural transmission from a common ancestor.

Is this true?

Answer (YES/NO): YES